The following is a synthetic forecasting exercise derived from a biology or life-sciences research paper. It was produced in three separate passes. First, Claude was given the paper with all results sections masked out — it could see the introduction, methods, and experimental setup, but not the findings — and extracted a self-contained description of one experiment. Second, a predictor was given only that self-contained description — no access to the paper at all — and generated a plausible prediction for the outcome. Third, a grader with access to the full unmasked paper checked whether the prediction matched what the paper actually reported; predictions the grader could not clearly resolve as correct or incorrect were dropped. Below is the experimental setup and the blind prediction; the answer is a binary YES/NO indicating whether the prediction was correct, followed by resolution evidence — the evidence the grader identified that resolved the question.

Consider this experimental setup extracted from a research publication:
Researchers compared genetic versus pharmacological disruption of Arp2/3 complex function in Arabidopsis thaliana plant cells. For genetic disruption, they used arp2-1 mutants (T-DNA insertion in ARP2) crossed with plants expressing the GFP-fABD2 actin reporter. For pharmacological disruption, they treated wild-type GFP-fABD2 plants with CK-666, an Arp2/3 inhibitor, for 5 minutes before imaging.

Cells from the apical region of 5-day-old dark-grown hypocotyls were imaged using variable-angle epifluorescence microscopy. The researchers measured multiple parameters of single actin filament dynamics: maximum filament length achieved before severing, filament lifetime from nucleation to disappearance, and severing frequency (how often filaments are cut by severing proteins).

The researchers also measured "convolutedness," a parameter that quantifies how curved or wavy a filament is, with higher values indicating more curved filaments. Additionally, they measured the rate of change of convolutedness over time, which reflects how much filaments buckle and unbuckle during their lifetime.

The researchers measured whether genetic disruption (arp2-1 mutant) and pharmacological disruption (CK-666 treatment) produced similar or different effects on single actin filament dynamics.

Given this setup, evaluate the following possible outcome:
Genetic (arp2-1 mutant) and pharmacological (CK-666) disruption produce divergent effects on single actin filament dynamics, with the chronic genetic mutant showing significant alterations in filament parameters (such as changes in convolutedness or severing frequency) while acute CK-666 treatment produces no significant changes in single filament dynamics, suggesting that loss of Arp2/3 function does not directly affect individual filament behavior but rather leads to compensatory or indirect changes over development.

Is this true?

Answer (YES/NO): NO